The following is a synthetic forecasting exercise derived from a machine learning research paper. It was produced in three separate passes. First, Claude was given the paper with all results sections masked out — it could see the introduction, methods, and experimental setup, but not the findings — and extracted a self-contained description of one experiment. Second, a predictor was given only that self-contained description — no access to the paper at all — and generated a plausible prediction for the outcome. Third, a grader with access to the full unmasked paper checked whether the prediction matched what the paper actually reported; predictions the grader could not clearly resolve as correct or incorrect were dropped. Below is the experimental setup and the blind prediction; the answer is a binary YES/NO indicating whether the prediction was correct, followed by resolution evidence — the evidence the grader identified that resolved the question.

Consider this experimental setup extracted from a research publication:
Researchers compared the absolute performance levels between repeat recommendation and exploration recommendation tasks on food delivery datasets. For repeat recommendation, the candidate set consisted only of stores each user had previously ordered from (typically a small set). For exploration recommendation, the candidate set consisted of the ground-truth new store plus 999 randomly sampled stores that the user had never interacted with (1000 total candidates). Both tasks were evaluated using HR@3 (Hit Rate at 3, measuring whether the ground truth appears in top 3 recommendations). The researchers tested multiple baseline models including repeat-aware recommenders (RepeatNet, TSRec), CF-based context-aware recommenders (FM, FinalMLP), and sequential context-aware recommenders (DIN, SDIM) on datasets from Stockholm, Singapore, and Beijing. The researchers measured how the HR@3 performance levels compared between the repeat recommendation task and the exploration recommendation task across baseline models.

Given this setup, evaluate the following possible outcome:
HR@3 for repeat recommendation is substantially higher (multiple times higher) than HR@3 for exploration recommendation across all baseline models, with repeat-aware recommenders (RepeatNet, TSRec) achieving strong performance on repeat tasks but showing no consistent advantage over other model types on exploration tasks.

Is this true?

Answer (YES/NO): YES